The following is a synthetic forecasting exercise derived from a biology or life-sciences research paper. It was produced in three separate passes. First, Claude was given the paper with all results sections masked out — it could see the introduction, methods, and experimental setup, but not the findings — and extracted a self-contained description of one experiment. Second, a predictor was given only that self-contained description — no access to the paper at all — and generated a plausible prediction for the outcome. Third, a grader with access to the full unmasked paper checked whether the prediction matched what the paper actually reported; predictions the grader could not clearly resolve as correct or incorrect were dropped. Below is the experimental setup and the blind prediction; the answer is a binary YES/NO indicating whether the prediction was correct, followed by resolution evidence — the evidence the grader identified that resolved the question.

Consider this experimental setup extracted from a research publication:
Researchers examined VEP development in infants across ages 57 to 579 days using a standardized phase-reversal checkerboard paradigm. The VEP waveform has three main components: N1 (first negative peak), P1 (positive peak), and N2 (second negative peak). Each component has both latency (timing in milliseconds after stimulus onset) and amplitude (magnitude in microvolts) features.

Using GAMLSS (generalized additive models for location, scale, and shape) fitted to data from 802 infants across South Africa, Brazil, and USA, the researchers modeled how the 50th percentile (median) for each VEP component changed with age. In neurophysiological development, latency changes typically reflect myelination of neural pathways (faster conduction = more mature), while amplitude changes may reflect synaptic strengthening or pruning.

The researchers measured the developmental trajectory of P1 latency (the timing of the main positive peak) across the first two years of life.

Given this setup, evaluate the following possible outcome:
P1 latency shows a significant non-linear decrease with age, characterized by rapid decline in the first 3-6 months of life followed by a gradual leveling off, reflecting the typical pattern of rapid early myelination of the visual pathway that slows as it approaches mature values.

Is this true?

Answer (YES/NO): YES